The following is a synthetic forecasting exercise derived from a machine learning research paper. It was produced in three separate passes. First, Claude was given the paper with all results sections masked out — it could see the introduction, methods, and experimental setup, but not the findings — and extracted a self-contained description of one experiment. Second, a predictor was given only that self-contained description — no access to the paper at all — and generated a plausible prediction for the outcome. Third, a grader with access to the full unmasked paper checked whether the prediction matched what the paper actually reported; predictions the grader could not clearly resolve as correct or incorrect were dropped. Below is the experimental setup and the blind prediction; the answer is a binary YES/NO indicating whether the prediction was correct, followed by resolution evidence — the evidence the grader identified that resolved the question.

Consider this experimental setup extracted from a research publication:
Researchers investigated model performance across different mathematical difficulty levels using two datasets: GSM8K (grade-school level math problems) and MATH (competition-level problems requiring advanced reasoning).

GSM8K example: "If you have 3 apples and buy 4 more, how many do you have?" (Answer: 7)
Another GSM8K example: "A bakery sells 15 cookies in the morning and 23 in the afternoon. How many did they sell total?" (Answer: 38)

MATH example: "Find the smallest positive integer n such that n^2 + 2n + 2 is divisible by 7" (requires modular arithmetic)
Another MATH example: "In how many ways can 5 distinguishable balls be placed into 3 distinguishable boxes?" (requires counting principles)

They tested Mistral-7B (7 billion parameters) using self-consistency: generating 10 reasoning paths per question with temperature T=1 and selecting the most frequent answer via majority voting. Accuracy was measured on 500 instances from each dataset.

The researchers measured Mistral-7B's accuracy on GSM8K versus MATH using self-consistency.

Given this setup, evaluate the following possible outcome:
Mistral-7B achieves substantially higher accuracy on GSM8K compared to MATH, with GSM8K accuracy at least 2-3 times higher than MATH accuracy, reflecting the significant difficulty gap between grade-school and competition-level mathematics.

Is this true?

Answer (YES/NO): YES